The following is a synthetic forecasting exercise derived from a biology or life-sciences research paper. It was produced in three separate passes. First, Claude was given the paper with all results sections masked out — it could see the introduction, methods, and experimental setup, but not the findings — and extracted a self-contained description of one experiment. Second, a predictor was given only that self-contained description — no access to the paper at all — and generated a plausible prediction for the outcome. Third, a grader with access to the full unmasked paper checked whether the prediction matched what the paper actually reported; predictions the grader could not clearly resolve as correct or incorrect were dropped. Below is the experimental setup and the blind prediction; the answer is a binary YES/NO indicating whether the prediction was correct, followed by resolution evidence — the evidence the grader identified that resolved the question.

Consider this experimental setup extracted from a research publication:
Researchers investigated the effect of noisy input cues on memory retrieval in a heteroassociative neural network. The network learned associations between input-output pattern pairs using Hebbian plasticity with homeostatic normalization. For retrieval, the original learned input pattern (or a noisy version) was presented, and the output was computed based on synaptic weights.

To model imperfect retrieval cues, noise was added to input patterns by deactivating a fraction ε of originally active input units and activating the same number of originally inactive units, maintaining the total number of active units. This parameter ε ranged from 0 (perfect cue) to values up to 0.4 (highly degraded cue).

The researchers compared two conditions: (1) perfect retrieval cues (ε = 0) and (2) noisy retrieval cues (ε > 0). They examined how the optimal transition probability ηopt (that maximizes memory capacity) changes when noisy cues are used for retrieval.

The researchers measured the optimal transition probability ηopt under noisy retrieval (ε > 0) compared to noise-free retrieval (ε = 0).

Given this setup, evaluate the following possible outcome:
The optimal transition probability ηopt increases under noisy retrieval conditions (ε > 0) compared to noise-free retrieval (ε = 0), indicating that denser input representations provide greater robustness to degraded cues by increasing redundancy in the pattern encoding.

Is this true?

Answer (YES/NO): YES